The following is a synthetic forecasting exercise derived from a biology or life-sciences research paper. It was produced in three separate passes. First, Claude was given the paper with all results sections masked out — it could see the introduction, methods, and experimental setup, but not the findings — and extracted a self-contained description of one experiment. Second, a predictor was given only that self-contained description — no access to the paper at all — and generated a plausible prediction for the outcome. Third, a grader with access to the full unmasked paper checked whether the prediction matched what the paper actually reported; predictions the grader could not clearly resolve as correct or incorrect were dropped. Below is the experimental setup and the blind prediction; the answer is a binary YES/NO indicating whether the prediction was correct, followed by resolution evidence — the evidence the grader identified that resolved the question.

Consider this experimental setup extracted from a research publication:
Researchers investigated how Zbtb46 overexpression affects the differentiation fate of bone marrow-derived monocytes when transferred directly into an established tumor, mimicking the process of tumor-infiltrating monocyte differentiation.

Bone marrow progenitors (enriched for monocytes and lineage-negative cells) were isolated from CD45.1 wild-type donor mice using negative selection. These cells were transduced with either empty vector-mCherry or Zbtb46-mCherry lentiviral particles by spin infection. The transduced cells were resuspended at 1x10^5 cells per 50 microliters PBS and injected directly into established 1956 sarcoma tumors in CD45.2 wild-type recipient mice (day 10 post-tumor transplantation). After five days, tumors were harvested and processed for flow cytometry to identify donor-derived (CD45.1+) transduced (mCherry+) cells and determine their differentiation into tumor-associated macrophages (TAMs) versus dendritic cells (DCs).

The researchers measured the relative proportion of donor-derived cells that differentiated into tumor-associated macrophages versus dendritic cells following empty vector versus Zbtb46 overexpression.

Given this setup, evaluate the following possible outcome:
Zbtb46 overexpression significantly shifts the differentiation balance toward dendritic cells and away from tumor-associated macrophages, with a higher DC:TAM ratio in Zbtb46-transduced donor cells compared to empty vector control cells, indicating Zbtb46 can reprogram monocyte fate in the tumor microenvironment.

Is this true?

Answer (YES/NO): YES